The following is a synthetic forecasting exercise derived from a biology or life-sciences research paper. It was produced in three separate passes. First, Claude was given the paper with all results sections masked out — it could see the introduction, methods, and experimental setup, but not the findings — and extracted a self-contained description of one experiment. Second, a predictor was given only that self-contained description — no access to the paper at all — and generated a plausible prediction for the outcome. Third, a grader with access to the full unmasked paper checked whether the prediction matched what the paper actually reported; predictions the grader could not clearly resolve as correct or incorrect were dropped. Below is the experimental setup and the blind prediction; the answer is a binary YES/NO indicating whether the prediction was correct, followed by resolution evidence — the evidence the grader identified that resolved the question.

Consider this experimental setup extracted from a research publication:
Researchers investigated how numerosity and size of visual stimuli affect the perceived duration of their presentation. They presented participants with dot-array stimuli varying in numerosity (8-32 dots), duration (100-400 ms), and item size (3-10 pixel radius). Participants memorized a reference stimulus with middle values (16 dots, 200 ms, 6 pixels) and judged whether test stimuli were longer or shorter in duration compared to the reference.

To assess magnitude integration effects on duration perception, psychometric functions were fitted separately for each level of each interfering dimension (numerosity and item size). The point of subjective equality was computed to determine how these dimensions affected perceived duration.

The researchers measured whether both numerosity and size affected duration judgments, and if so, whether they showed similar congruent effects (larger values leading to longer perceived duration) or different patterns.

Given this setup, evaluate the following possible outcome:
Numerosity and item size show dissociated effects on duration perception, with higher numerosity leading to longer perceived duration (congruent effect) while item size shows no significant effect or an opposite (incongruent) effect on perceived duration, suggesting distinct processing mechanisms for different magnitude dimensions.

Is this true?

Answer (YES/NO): NO